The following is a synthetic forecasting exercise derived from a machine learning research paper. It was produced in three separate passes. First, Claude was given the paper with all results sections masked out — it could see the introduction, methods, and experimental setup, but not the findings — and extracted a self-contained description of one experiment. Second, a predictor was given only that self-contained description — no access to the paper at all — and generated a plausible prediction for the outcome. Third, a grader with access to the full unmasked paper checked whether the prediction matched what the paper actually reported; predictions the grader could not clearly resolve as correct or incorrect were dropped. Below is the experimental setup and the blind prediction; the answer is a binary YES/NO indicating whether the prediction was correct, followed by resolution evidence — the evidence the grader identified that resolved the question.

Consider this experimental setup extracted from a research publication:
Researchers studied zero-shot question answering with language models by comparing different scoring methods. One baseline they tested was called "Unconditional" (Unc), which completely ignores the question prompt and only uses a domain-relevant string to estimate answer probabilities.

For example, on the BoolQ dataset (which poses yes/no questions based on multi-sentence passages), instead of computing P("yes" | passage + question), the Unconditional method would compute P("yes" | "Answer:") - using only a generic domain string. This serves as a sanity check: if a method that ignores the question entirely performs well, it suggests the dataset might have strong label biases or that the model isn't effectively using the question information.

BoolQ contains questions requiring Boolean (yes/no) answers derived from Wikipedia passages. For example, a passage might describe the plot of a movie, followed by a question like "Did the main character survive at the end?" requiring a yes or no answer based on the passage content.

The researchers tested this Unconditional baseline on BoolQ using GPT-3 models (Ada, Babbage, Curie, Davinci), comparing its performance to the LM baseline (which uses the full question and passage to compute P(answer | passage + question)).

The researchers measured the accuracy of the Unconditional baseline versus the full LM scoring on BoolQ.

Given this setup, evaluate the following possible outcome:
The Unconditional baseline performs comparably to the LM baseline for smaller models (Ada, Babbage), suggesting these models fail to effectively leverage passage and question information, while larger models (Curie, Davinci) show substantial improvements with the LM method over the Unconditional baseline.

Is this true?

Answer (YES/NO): NO